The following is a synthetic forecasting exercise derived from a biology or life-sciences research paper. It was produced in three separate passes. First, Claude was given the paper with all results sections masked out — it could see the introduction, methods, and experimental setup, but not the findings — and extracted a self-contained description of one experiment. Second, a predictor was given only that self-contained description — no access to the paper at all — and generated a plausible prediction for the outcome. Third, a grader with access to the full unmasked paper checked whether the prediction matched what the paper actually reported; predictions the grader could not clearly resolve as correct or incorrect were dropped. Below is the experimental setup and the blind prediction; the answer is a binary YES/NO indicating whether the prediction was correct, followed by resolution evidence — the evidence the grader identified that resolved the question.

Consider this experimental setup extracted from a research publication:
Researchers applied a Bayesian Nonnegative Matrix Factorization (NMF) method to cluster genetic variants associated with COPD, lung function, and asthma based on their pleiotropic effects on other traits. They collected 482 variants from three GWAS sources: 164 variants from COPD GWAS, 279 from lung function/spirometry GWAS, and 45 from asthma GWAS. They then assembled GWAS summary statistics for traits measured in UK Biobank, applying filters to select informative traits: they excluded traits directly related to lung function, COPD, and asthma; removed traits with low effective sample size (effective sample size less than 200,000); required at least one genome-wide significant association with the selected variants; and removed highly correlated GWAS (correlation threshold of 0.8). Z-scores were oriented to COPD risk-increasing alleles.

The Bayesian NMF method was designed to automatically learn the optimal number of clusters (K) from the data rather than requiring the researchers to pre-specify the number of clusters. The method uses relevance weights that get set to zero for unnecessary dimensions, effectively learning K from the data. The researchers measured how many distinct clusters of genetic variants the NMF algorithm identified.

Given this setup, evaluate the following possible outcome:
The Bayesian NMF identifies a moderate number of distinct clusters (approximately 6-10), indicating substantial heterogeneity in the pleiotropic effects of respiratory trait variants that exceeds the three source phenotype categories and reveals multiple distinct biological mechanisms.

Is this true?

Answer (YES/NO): NO